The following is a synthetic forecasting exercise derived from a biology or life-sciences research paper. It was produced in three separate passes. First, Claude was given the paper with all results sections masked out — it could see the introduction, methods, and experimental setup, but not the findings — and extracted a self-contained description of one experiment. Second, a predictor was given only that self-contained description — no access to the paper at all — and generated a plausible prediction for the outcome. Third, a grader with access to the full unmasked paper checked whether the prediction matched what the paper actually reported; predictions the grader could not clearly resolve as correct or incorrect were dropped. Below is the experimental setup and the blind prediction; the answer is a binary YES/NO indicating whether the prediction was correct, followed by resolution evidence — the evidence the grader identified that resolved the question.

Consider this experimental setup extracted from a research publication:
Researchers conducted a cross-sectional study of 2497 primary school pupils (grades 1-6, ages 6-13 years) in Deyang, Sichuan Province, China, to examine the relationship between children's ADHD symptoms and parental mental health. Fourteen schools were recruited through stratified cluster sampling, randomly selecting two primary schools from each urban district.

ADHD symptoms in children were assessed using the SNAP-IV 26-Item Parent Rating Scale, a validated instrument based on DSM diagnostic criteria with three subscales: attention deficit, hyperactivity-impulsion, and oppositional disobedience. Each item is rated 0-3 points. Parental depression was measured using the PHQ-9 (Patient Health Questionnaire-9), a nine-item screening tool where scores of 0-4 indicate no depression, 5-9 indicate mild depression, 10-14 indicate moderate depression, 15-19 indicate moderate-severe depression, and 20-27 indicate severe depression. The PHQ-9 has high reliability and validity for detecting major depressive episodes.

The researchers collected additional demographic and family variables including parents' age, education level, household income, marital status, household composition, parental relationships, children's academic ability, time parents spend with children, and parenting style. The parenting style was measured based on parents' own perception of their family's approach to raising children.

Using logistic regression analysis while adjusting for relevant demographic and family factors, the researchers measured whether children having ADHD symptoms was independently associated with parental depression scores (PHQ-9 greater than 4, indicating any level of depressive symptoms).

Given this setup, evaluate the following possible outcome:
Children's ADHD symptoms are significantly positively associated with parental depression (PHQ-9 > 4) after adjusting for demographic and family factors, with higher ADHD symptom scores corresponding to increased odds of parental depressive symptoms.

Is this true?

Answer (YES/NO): NO